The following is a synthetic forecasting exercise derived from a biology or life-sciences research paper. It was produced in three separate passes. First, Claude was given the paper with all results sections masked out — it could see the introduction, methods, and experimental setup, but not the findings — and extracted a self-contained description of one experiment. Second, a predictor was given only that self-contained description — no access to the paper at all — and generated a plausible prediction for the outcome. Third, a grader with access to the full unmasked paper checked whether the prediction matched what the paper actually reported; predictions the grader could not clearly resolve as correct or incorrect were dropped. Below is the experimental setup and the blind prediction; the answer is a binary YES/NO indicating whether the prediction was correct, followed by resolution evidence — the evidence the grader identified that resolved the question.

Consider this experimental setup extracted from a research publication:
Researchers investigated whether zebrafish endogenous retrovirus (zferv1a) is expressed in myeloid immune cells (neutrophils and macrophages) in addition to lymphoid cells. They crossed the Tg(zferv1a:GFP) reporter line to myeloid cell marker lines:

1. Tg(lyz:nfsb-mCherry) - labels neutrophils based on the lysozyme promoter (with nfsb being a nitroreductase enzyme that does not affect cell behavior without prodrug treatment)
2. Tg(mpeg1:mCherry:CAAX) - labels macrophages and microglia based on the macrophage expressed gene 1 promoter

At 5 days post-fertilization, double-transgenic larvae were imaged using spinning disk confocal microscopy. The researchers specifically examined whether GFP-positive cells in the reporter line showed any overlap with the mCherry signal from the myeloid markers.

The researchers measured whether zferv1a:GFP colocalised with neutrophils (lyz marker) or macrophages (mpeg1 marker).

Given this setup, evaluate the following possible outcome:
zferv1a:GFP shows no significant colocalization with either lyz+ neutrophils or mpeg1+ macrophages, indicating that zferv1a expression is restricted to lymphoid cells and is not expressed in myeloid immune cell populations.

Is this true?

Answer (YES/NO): YES